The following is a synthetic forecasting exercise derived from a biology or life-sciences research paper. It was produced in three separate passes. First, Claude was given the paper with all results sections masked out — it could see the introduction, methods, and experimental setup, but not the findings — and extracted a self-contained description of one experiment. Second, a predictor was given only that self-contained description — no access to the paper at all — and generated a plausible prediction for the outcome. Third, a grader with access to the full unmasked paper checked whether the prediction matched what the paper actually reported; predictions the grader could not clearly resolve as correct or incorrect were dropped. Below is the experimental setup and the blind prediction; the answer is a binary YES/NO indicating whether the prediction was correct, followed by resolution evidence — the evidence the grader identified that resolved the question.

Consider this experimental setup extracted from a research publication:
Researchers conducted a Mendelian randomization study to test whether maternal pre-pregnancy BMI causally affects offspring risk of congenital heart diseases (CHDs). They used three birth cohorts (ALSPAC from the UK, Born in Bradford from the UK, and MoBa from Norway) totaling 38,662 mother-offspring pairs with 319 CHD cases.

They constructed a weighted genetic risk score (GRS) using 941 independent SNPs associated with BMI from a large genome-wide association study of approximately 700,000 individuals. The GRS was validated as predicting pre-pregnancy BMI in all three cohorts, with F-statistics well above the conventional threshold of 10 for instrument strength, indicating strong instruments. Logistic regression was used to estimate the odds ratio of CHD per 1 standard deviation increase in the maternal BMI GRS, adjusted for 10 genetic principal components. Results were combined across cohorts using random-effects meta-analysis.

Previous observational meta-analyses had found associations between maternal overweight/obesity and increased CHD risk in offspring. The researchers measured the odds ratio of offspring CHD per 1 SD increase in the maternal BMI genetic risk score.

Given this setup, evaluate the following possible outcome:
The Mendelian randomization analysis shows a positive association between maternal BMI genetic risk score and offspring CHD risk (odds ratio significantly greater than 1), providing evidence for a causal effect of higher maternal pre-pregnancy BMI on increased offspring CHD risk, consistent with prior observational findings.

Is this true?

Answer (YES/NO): NO